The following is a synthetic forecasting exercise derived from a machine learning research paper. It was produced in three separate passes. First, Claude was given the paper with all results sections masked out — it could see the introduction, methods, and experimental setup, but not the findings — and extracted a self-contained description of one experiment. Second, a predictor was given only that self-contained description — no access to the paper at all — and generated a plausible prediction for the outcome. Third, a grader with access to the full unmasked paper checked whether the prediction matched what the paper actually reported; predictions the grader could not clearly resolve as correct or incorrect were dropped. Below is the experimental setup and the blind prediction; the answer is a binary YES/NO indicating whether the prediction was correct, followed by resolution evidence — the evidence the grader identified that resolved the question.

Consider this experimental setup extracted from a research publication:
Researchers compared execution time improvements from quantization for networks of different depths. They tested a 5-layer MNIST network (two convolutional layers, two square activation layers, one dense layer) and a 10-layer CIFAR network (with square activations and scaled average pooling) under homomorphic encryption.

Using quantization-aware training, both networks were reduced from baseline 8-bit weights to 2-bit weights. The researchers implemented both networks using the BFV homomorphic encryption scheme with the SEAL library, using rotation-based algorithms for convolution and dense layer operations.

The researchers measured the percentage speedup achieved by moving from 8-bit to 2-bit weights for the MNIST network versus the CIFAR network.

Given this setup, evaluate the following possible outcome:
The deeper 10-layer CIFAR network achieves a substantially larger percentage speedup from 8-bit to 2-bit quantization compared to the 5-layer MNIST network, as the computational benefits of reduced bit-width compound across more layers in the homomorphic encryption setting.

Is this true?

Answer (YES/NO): NO